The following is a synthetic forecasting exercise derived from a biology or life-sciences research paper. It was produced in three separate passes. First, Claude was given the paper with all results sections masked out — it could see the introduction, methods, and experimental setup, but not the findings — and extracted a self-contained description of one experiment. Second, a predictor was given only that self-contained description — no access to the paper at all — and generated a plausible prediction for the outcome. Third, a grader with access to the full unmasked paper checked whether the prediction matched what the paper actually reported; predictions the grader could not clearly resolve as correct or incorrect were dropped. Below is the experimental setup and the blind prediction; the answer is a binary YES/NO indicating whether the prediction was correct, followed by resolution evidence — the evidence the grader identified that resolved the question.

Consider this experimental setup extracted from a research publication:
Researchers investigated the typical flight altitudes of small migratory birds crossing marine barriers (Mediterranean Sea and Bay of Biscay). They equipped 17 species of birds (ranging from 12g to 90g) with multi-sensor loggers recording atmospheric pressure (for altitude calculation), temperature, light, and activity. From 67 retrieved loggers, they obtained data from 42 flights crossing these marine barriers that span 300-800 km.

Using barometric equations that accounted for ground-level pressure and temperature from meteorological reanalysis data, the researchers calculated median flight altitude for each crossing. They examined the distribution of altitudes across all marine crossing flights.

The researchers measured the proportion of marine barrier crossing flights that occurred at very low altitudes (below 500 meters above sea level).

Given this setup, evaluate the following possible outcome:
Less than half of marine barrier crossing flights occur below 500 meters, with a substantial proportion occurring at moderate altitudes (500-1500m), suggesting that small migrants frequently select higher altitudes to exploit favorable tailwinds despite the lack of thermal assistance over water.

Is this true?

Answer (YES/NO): YES